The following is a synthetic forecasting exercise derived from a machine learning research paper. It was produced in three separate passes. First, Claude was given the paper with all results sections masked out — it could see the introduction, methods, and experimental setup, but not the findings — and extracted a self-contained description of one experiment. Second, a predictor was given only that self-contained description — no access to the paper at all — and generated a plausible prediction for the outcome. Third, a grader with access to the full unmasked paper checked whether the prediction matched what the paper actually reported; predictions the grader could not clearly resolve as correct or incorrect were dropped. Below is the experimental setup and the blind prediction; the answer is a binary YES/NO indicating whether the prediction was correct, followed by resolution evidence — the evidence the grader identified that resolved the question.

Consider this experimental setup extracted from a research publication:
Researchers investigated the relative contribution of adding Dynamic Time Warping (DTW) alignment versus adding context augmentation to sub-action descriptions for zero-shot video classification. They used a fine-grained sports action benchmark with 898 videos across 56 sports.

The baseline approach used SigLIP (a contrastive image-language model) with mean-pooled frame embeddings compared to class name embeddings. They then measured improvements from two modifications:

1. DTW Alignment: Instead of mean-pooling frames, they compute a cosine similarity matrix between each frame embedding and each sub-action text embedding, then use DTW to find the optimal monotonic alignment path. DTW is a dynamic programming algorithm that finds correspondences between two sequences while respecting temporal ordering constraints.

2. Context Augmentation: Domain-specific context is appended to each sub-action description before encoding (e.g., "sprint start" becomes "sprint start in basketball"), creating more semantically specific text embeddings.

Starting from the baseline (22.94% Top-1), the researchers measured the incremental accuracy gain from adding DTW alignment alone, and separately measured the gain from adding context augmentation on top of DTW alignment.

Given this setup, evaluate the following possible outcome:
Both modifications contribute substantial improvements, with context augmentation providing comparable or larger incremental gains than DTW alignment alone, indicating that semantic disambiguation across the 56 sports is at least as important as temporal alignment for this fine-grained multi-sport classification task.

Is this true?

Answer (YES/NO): YES